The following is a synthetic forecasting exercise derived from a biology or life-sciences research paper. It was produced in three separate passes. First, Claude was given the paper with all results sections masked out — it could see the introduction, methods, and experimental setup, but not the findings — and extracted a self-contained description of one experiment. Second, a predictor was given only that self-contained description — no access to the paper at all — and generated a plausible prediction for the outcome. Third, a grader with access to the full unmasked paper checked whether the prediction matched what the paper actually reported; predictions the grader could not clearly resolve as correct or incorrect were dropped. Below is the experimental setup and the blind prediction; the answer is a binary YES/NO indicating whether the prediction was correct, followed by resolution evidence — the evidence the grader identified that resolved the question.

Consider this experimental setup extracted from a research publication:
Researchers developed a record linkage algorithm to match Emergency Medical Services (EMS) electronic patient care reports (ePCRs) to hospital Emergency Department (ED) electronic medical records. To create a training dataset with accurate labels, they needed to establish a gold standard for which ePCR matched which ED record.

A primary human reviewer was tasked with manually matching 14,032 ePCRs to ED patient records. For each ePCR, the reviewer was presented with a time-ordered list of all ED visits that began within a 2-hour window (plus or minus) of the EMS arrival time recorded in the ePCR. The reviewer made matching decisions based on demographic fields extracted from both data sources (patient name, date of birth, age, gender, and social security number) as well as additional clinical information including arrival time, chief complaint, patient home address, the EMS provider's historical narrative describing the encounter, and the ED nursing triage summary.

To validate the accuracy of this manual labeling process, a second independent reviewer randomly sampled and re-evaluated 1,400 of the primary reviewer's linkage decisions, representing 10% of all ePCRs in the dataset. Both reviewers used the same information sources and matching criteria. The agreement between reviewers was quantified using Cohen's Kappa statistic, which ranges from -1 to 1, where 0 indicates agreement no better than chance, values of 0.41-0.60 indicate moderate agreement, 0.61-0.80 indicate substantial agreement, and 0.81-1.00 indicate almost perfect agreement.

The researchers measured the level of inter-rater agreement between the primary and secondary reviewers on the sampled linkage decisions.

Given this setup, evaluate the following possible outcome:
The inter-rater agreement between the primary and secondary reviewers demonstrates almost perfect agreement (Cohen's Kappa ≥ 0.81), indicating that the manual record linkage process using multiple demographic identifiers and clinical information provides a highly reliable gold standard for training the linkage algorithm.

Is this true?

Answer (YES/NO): YES